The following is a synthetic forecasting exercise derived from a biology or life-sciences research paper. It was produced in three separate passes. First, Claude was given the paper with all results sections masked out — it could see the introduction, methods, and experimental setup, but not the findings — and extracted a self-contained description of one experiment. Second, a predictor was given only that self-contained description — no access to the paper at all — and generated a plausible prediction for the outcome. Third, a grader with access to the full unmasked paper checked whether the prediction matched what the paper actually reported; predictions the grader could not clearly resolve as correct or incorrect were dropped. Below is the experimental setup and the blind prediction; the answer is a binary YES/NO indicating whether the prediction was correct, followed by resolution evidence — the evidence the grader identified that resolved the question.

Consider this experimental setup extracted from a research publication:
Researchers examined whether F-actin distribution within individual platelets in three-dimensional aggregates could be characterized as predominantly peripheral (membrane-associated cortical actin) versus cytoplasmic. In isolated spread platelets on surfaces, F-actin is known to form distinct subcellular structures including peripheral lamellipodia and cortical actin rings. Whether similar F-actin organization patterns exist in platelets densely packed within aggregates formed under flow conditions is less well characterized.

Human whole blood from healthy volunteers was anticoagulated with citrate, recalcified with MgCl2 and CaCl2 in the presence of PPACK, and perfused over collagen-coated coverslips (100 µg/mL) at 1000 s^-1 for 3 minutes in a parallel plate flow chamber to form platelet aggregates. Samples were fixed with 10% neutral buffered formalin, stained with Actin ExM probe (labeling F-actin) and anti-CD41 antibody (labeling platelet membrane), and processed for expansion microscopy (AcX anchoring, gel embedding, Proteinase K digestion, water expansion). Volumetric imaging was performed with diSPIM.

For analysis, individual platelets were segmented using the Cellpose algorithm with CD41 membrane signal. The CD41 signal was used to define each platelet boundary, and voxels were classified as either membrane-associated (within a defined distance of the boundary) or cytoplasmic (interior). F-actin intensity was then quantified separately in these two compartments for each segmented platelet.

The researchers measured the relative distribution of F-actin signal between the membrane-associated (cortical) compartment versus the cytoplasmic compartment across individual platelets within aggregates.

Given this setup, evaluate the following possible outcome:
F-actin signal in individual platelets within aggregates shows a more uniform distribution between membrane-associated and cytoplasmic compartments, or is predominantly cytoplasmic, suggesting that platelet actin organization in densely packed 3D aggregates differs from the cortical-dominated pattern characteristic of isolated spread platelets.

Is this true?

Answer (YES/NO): YES